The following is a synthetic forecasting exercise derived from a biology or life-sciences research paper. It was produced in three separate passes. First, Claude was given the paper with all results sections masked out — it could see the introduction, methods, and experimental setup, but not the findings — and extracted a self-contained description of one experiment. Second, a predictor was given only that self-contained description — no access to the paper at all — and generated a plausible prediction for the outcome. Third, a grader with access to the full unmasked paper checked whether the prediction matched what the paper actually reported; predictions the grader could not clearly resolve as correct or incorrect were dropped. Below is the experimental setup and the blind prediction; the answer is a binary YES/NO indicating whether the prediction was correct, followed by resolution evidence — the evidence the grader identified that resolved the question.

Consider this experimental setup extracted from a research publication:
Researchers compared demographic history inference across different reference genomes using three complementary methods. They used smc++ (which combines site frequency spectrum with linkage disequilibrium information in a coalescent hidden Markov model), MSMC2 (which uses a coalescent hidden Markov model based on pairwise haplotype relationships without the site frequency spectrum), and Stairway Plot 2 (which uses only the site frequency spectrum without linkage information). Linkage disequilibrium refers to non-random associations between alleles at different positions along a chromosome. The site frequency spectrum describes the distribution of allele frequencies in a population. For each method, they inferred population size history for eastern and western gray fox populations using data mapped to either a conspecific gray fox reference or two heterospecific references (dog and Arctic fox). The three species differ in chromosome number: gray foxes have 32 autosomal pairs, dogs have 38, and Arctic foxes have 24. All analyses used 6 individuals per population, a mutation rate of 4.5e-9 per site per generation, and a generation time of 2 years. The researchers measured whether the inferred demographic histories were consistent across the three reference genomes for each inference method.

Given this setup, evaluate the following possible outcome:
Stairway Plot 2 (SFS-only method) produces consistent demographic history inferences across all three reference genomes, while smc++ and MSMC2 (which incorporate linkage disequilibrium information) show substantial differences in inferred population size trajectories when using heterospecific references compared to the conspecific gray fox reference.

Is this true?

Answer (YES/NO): NO